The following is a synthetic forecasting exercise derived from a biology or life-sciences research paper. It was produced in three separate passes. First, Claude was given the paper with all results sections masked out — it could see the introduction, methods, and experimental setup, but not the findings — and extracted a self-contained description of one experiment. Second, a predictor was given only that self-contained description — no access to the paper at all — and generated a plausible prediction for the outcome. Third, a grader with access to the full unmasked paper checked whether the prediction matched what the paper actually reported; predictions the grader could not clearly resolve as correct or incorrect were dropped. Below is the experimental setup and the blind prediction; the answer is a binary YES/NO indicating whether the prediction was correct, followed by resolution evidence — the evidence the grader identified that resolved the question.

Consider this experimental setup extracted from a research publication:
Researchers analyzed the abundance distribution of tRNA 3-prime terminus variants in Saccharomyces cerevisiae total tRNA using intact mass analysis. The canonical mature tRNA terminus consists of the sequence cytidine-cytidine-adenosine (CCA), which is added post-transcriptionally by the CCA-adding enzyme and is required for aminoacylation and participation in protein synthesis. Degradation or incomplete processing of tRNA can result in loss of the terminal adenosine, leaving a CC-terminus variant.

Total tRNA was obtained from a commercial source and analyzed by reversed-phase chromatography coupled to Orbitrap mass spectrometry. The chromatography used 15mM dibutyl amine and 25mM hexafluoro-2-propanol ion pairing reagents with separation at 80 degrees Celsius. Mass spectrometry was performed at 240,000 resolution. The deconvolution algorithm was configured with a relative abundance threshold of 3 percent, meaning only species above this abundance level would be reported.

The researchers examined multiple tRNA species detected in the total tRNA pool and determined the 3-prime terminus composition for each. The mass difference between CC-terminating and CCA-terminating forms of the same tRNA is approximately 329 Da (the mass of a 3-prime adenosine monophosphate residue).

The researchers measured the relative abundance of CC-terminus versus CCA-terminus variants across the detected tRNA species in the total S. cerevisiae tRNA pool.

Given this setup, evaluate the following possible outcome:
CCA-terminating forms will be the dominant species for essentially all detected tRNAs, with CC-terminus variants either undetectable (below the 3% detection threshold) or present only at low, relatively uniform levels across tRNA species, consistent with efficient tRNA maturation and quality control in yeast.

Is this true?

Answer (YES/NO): NO